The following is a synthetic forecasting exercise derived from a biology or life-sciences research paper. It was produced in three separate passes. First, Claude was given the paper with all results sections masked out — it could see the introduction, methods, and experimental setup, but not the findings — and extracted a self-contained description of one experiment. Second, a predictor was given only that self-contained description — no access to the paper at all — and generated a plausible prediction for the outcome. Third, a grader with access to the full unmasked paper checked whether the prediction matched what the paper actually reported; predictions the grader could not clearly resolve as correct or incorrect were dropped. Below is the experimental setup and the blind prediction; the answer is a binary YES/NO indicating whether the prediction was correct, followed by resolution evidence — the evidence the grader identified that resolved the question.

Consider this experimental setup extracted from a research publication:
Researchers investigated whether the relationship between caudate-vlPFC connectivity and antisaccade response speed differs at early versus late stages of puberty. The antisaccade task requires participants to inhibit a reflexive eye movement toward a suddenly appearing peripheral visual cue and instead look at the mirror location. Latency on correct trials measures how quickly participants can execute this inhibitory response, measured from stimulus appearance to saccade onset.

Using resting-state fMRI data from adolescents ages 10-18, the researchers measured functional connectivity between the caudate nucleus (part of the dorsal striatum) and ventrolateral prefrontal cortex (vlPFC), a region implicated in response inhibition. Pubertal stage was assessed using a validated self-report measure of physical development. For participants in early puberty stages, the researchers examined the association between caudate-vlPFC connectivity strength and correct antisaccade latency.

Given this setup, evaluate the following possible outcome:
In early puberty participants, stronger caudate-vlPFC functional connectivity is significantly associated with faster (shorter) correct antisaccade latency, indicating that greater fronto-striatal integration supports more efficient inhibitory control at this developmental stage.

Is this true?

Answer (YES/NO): NO